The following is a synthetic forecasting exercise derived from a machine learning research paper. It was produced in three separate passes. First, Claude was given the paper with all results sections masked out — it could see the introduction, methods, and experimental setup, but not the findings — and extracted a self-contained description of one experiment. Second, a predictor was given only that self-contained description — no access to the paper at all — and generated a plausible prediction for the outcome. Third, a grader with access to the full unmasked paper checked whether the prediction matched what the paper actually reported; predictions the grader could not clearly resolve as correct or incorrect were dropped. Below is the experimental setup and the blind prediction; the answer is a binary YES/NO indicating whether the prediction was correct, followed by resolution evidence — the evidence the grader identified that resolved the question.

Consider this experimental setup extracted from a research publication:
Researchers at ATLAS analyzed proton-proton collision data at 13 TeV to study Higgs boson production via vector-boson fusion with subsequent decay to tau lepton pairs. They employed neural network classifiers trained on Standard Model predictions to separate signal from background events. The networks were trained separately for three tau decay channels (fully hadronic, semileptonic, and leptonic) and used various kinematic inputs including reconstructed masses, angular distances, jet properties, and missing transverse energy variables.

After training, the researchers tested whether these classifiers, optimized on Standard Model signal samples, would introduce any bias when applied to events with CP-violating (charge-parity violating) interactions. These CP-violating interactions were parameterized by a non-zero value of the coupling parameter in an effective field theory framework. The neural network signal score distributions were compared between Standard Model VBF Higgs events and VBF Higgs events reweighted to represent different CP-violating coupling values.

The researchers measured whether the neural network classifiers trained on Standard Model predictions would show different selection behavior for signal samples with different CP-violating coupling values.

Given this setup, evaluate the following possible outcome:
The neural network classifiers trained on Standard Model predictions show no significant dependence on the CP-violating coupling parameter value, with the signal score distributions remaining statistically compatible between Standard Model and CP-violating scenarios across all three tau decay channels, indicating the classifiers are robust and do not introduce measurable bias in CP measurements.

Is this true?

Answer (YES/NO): YES